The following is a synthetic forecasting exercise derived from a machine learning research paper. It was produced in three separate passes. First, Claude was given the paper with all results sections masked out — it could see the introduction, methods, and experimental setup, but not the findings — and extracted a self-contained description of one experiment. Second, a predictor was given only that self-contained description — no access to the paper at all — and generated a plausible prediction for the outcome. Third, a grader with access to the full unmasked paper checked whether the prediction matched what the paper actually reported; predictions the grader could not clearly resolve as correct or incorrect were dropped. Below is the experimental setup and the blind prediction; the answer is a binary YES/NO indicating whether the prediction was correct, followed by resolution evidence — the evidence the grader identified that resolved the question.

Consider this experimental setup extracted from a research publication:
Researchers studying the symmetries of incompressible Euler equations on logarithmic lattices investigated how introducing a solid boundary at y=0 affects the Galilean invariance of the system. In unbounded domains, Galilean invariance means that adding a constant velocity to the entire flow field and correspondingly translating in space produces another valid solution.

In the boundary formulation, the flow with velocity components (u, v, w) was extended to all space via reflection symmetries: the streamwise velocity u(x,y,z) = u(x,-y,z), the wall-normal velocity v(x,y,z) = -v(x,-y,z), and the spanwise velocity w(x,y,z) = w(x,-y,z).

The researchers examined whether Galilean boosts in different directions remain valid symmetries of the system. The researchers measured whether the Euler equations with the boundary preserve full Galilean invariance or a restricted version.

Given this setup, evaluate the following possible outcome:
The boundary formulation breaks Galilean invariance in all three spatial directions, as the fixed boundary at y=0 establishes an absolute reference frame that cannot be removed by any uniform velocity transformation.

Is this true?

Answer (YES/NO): NO